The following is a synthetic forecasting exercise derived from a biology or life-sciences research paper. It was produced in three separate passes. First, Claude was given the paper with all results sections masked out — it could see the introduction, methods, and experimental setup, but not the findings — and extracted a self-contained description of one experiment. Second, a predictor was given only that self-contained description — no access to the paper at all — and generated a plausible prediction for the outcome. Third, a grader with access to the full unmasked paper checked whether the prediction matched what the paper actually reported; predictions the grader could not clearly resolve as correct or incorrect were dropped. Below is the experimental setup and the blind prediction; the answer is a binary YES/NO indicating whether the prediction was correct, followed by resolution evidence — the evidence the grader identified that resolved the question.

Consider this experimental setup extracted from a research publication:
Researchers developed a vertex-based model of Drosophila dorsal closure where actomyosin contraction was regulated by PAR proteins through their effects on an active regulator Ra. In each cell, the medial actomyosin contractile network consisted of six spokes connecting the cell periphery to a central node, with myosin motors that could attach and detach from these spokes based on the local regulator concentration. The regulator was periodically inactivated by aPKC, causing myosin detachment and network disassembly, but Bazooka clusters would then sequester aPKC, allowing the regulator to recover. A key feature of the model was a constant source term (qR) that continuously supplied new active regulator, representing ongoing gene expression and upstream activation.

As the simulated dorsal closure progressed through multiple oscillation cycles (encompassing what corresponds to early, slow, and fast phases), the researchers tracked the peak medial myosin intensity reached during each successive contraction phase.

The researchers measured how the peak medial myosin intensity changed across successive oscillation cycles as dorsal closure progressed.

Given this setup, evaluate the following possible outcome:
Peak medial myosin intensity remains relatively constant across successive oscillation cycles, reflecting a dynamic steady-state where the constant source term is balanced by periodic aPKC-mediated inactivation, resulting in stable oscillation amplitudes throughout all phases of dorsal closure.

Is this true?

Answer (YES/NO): NO